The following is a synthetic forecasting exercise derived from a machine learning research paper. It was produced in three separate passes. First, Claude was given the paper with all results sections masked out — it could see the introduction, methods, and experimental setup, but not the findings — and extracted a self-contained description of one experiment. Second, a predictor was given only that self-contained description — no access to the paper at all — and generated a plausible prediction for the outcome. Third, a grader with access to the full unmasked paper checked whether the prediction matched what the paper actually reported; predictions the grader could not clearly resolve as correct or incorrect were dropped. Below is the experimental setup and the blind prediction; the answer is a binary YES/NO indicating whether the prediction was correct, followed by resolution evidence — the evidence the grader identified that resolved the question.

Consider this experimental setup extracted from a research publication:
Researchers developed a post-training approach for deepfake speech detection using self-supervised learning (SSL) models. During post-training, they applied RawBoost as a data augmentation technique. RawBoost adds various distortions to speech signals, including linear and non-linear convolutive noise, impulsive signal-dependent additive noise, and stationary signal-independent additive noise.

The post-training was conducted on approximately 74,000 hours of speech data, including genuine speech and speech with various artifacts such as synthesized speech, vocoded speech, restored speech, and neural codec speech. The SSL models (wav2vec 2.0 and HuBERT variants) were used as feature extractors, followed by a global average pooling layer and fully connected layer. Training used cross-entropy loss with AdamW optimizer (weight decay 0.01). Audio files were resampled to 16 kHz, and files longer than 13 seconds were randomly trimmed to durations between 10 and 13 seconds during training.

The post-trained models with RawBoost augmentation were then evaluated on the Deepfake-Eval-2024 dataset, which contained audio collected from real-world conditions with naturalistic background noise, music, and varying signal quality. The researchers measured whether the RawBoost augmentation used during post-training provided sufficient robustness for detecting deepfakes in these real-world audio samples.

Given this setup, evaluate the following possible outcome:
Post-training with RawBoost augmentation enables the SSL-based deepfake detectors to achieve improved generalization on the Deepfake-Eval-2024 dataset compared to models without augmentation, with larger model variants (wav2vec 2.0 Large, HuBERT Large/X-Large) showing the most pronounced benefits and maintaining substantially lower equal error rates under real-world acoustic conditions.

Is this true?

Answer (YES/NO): NO